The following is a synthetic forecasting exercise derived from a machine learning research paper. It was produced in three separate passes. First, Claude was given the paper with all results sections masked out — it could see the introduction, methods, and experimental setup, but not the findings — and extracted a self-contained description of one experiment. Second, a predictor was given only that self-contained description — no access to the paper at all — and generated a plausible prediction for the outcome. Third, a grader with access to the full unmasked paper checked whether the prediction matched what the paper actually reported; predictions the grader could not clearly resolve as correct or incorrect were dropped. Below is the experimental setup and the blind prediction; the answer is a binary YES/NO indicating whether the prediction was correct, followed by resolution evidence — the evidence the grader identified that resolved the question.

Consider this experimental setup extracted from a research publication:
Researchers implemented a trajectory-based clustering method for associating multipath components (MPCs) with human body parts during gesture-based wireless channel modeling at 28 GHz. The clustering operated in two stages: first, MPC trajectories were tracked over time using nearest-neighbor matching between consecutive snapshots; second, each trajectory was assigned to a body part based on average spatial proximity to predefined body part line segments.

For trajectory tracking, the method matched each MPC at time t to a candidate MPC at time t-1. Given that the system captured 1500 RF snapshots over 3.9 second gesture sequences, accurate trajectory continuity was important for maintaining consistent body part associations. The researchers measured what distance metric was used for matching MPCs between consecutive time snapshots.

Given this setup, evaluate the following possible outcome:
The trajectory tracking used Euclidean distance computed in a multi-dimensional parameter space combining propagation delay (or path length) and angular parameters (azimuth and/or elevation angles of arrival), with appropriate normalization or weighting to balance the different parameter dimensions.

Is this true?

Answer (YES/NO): NO